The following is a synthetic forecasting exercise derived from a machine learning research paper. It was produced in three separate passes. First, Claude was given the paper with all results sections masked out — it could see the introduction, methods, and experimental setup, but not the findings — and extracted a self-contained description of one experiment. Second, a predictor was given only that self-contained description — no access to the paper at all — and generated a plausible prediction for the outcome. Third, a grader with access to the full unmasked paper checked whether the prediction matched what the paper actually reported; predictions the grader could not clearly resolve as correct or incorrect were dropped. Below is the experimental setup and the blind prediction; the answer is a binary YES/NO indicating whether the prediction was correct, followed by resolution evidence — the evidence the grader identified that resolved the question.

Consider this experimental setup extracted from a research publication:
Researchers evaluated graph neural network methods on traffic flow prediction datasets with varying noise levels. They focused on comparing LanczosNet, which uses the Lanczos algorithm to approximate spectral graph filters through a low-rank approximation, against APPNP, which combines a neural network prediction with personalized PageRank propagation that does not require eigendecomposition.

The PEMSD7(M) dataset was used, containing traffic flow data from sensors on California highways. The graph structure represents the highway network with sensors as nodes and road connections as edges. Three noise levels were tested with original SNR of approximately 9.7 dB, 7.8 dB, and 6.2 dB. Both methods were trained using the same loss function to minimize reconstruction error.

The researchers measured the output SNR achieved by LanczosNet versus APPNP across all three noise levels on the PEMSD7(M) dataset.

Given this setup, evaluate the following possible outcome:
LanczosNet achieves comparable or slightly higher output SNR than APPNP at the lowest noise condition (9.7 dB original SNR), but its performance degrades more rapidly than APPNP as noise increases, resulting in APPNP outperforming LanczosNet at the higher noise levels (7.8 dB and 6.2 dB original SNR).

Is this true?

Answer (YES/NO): NO